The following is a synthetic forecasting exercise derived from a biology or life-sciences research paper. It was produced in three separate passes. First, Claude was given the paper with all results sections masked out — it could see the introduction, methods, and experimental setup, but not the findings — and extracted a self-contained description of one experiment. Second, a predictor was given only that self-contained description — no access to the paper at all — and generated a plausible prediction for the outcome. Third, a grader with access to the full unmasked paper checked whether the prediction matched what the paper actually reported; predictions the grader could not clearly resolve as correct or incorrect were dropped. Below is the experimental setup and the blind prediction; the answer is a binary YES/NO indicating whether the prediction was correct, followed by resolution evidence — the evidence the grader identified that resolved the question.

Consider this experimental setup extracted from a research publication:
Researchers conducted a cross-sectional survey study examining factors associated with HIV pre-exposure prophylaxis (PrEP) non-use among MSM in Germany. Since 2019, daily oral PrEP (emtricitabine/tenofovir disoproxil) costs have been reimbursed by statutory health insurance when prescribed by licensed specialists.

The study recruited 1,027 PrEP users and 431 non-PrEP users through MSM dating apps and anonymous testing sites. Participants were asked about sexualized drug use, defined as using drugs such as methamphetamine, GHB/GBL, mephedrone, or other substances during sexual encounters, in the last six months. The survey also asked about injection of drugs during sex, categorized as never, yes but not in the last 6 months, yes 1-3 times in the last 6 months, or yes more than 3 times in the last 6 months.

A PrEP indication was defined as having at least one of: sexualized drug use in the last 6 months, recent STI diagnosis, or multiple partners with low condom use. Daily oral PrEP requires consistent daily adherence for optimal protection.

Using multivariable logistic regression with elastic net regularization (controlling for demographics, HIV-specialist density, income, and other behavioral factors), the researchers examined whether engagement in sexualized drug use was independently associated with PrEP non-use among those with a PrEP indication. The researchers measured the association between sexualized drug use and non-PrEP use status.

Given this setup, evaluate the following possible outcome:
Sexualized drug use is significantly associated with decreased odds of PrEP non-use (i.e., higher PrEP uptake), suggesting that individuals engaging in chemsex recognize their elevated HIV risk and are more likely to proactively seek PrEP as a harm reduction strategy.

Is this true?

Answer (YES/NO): NO